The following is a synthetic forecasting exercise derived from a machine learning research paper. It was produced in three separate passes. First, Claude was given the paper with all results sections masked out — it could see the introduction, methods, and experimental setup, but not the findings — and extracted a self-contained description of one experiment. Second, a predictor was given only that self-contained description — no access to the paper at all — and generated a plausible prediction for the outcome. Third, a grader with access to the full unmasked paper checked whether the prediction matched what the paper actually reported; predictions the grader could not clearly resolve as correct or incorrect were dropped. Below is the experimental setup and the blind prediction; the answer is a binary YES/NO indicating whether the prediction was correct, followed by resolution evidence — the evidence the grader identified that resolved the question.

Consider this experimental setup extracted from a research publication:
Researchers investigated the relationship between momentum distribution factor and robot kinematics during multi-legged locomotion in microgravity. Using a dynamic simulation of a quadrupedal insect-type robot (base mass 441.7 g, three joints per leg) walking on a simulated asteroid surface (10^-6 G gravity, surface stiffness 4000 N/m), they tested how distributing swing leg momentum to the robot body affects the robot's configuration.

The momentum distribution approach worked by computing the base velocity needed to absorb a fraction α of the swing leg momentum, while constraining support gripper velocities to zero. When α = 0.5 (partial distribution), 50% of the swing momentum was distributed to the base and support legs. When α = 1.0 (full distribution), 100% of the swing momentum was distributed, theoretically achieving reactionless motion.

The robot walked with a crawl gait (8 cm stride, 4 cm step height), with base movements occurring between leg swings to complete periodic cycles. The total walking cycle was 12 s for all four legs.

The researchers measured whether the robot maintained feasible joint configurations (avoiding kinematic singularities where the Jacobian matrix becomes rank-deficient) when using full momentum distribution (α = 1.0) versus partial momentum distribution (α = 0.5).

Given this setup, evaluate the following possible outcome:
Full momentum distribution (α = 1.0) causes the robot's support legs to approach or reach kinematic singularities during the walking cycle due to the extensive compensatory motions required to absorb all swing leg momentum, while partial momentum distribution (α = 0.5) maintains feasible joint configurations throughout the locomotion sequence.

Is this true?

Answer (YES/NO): YES